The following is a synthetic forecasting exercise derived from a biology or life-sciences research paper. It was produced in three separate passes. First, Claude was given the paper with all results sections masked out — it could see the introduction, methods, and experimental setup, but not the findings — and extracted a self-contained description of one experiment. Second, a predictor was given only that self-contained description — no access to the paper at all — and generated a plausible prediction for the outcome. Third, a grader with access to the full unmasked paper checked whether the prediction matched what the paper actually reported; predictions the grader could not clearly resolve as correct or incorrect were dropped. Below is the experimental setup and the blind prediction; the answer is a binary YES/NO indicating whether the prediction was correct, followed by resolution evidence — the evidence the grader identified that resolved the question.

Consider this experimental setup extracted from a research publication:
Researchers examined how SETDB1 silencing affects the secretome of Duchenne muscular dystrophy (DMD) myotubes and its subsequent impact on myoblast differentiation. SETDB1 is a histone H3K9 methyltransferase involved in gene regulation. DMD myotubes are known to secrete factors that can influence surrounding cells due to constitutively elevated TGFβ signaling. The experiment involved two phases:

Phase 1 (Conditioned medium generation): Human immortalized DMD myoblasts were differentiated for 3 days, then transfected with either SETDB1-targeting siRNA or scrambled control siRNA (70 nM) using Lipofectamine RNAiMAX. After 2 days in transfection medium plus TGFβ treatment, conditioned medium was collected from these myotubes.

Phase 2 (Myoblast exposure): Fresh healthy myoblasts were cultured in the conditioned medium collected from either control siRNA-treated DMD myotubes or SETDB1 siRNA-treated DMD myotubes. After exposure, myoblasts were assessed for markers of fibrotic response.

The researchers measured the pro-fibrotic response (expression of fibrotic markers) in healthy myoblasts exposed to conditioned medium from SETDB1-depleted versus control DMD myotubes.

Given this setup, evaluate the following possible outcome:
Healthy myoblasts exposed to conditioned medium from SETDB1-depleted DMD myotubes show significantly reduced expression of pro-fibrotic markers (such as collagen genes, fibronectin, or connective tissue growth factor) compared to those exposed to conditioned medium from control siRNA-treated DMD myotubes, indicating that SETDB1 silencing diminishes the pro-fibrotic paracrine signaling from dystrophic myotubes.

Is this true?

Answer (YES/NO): YES